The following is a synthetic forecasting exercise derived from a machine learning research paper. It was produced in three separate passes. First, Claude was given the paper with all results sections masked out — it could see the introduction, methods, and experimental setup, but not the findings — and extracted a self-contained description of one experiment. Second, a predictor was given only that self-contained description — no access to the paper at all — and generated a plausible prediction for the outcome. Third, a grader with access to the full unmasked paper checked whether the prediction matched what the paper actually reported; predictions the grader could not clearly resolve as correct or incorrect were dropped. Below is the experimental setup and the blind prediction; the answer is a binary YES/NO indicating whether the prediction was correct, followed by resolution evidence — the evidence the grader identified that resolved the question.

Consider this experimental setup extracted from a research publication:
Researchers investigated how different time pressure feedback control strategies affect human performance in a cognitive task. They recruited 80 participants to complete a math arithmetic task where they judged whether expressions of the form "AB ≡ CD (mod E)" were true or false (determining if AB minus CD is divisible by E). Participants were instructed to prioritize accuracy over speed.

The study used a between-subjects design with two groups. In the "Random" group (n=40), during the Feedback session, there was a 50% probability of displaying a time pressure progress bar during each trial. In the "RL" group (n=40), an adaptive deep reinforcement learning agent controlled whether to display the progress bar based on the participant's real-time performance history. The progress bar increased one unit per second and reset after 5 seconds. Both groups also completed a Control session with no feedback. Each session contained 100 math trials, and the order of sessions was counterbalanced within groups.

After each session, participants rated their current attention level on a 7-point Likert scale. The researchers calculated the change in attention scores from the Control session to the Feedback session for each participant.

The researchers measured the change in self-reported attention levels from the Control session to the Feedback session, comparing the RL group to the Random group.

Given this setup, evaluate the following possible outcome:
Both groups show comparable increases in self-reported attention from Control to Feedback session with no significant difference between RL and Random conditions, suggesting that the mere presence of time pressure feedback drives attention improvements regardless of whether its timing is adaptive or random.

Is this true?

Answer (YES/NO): NO